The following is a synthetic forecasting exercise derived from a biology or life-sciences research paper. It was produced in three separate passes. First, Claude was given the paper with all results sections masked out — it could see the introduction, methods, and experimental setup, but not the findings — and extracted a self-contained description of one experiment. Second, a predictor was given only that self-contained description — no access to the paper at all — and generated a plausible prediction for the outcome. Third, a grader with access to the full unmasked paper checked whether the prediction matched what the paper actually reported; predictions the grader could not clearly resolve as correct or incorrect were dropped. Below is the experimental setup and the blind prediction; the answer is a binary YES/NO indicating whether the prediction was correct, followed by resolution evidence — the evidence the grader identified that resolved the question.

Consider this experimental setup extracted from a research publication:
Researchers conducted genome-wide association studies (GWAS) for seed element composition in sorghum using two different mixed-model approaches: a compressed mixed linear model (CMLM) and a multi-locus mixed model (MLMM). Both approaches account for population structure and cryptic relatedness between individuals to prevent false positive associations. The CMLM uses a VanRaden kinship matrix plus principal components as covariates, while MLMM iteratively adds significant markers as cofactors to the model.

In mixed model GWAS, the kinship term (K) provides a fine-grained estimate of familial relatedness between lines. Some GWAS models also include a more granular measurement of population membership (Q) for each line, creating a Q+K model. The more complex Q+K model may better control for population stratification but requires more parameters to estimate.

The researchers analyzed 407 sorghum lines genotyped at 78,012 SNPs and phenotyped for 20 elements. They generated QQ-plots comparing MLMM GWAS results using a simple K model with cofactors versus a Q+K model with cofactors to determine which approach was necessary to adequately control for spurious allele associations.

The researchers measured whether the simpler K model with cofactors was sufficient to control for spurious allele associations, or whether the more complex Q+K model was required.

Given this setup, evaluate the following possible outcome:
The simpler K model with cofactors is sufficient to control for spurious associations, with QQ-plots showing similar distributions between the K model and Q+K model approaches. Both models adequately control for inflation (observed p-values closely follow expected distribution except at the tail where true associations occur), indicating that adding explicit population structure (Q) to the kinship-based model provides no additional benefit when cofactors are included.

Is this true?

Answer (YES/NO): YES